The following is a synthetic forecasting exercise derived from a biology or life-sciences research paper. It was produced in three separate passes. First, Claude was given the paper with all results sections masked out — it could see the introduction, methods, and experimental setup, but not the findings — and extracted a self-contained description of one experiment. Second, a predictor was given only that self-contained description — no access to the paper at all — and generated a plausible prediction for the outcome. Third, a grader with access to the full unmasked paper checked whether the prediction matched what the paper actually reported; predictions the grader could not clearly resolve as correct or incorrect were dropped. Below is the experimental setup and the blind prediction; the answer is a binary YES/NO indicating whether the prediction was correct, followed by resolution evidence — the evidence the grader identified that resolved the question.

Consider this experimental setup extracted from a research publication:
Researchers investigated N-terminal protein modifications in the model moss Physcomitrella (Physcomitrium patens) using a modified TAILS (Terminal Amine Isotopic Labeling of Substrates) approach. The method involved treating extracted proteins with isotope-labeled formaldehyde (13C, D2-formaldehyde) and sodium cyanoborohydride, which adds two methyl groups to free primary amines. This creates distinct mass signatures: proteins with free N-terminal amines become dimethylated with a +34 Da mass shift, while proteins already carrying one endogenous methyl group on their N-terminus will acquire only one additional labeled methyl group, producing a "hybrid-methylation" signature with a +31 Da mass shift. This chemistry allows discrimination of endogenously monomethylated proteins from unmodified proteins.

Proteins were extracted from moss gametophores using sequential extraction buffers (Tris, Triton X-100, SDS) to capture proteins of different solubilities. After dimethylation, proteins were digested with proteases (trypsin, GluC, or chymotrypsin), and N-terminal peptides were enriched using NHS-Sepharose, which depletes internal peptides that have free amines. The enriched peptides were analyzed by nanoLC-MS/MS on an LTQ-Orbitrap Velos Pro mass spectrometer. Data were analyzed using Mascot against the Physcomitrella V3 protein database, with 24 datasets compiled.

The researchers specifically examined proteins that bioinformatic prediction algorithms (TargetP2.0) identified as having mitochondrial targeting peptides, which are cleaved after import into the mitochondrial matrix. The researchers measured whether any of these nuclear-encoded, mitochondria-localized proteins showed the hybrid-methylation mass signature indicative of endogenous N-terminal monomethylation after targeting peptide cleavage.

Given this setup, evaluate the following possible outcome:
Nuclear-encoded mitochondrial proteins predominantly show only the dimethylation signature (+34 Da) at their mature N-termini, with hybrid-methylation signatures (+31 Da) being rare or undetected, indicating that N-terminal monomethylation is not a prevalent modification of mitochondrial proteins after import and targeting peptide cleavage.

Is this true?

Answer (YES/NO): NO